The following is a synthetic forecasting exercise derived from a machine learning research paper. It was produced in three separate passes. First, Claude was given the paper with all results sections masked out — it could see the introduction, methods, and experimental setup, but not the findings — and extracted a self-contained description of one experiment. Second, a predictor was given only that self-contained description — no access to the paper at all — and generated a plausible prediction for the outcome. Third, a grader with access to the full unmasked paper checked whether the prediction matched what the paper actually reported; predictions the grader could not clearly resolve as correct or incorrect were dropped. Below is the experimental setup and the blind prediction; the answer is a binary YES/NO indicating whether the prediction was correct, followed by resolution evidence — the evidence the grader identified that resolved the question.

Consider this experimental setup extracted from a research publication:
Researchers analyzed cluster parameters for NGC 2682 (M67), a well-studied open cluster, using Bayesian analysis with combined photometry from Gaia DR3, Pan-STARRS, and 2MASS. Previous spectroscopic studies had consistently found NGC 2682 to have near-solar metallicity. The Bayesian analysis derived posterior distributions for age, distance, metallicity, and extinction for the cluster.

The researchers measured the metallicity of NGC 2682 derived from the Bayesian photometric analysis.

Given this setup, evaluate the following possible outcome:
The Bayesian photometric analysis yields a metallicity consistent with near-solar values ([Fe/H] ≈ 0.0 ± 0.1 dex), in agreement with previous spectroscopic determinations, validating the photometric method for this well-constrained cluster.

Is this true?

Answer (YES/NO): NO